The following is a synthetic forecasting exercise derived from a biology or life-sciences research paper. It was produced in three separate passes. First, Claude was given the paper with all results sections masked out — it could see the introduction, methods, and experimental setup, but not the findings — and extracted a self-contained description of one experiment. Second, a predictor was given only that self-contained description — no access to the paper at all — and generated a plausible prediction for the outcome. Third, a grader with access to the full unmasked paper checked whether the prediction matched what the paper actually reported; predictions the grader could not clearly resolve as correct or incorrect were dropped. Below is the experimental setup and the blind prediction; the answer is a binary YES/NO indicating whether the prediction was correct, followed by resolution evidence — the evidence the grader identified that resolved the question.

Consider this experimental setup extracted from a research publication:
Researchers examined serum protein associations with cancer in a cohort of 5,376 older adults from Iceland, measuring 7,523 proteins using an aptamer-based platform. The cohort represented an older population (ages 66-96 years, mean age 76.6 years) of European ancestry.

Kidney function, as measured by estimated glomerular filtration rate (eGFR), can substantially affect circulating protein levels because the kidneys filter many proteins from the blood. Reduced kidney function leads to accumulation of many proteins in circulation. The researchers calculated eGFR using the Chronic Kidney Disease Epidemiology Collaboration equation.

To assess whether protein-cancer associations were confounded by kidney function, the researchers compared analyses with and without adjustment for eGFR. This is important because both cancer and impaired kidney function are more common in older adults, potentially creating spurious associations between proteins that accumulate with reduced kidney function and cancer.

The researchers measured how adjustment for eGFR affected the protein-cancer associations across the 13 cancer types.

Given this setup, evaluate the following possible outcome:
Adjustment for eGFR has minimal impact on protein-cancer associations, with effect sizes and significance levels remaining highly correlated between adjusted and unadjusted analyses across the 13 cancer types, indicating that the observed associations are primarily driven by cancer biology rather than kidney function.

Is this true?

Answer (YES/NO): NO